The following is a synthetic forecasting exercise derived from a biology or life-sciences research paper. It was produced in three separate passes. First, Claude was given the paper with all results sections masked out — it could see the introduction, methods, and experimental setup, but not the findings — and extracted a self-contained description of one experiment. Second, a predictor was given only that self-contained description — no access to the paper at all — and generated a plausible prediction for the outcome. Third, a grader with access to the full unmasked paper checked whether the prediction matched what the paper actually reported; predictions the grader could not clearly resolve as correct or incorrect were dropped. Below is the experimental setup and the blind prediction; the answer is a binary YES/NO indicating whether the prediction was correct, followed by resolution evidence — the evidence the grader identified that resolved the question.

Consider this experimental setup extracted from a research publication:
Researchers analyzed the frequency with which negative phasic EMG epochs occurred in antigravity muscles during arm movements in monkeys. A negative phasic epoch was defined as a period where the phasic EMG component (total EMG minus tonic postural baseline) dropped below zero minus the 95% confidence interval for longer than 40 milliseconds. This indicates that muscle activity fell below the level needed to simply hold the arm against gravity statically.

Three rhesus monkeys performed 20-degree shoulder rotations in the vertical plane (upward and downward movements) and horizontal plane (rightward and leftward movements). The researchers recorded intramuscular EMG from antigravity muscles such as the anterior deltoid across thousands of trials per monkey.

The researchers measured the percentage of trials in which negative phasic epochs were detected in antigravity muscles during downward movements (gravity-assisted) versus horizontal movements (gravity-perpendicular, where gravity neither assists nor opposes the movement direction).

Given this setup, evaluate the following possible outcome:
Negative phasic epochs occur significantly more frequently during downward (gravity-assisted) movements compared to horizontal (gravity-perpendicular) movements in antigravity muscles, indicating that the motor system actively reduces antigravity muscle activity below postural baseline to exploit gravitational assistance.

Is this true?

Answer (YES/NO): YES